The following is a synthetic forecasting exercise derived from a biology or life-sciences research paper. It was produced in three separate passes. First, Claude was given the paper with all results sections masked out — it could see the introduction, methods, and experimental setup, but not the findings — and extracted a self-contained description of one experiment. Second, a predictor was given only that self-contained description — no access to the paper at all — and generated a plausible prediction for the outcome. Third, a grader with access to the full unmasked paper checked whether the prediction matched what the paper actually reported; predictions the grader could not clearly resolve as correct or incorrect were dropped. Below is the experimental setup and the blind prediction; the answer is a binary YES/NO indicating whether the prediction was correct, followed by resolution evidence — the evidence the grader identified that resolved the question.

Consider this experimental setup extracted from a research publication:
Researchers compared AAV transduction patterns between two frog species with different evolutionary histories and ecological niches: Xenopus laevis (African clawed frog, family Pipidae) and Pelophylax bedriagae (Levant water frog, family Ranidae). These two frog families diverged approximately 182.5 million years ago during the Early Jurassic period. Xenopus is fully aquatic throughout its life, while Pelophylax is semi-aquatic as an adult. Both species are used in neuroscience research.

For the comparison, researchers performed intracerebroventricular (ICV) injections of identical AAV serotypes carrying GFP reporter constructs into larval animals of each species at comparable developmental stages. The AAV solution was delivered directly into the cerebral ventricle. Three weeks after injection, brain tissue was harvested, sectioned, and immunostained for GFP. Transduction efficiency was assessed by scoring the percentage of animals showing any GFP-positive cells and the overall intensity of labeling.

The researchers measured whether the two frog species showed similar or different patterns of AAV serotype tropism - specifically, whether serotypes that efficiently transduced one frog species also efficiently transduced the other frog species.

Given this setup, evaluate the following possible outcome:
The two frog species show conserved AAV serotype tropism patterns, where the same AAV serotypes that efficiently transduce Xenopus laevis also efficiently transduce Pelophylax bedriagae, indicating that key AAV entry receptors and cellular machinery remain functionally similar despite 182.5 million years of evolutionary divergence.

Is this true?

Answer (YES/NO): NO